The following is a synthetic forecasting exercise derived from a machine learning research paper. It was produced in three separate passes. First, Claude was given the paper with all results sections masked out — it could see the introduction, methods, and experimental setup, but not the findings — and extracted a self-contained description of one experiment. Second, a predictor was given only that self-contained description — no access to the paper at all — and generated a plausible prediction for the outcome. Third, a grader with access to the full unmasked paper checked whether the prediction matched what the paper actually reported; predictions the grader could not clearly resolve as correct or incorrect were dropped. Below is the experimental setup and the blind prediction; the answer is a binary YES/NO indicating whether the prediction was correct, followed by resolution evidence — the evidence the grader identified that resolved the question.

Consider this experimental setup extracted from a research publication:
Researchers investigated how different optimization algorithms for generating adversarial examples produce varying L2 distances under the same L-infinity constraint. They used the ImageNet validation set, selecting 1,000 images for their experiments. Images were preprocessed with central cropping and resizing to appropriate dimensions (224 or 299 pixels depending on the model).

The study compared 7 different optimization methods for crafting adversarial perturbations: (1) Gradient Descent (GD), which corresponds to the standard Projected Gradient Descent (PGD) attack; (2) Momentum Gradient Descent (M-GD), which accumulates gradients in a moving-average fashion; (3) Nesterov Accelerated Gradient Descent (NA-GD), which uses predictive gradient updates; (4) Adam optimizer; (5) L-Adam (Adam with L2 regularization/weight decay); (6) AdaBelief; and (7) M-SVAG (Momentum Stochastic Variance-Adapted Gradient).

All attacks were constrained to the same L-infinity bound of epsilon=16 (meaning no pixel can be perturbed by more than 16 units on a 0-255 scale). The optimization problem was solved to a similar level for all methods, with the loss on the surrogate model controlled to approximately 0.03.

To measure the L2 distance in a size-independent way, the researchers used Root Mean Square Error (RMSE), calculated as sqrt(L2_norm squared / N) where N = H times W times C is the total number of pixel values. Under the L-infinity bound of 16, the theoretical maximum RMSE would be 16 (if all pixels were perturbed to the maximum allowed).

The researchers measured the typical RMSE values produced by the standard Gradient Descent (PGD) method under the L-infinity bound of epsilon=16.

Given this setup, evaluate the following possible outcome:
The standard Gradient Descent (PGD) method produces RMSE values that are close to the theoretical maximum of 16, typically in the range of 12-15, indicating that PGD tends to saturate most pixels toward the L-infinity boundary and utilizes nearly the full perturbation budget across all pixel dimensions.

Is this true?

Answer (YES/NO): NO